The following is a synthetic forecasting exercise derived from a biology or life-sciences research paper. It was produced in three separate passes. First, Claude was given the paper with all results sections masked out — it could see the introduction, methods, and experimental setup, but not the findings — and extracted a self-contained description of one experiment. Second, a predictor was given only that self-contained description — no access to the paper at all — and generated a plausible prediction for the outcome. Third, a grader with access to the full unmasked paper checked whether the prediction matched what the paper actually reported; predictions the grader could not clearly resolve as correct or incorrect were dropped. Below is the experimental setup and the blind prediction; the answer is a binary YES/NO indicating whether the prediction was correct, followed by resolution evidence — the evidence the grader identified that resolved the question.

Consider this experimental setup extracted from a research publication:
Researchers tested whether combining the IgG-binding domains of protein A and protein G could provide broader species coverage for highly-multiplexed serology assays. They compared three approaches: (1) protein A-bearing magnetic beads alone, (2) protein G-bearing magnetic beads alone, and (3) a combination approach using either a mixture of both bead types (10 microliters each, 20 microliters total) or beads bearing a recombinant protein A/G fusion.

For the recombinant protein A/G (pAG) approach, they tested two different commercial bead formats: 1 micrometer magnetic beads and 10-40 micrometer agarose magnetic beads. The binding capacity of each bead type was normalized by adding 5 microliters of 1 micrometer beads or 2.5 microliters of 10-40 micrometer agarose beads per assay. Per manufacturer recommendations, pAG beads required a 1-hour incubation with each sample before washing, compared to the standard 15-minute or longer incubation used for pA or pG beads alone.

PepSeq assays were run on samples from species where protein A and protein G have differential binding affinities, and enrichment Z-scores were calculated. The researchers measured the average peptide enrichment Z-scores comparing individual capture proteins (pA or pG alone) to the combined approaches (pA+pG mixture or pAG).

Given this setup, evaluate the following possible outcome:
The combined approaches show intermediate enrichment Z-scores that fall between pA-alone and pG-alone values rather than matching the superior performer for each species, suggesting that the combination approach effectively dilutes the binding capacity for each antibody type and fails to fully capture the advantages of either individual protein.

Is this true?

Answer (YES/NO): NO